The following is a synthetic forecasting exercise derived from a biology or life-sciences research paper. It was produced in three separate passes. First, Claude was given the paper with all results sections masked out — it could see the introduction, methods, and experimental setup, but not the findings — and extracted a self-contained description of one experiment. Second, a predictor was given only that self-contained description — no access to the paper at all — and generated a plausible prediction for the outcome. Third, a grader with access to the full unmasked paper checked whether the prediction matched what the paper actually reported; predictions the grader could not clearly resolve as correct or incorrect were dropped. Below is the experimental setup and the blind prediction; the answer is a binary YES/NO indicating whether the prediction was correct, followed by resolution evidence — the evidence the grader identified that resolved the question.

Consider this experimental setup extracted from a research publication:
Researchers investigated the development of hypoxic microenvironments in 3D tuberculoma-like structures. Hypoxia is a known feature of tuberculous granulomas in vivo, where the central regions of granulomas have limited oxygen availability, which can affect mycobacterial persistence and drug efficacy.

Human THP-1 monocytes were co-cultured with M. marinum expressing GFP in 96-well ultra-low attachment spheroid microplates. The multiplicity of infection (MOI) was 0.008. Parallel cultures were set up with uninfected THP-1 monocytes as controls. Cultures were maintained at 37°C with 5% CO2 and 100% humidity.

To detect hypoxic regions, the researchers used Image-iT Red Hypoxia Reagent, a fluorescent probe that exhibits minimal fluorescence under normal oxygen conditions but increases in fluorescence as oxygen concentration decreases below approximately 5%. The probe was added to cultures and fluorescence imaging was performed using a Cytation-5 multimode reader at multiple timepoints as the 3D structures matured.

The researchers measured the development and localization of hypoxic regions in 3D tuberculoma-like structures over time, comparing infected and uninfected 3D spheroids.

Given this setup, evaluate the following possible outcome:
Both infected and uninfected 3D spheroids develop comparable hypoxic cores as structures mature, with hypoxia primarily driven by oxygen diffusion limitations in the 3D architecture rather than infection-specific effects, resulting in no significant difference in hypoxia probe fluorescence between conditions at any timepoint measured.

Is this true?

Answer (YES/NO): NO